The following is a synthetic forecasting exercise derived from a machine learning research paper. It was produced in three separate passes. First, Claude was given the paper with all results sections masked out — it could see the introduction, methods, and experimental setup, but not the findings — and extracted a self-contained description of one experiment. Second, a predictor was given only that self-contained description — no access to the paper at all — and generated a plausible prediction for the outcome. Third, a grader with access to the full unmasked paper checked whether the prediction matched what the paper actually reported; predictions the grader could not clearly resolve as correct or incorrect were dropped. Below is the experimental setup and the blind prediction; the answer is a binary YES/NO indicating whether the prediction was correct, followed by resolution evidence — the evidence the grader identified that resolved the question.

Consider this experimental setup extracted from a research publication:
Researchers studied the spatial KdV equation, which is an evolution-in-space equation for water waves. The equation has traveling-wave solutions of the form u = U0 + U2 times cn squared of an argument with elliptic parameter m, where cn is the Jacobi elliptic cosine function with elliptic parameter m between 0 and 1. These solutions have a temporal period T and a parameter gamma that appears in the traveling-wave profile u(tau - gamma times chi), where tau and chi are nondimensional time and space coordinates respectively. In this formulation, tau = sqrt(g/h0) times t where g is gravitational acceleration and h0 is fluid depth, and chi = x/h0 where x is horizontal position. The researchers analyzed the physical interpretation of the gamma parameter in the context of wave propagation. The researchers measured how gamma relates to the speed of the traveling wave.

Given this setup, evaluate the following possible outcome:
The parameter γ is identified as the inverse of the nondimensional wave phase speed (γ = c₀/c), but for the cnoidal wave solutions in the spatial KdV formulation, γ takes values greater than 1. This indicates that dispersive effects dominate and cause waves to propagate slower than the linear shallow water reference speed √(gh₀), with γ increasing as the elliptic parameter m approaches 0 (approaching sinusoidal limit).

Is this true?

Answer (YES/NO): NO